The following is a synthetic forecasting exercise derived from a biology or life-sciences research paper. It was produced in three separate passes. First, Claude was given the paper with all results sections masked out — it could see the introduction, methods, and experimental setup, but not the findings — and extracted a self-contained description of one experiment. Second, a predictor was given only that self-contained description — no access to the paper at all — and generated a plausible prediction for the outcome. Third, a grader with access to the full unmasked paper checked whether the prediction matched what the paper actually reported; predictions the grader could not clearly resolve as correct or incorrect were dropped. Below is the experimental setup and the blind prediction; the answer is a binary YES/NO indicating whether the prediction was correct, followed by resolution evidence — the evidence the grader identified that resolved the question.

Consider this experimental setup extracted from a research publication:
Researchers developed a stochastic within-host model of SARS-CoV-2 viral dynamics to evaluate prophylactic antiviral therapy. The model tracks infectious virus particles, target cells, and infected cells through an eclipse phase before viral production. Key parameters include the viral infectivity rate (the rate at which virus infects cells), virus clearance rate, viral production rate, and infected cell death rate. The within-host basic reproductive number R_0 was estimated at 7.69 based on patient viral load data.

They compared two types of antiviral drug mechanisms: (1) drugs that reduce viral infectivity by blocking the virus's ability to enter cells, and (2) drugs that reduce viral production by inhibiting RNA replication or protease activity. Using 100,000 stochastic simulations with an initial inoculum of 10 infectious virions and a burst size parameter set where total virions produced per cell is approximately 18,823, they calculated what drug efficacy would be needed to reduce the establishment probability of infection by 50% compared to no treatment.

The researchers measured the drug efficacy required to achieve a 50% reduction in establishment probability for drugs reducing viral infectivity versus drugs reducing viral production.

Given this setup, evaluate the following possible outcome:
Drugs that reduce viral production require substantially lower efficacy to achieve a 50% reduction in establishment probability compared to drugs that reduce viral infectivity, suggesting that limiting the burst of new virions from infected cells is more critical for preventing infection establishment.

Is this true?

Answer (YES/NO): NO